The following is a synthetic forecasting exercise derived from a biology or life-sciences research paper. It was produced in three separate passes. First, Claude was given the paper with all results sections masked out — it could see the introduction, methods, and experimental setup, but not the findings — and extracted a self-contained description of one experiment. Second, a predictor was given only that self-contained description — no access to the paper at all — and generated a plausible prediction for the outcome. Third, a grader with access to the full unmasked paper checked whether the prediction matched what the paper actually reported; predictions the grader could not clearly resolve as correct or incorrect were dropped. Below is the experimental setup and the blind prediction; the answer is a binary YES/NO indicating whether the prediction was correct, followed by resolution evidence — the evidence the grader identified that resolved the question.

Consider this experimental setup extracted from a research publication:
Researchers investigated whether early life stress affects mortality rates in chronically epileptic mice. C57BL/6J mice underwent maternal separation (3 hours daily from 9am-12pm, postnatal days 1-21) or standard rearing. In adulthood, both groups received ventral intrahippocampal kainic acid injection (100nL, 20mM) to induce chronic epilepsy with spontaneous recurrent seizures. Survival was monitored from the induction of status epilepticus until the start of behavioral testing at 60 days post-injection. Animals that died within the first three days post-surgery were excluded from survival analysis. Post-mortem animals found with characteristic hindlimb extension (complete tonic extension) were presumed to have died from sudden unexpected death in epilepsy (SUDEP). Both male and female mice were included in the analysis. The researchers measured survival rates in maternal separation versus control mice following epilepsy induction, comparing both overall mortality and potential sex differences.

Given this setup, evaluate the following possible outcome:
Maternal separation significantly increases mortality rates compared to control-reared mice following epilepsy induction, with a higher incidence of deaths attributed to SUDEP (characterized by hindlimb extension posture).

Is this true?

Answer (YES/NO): NO